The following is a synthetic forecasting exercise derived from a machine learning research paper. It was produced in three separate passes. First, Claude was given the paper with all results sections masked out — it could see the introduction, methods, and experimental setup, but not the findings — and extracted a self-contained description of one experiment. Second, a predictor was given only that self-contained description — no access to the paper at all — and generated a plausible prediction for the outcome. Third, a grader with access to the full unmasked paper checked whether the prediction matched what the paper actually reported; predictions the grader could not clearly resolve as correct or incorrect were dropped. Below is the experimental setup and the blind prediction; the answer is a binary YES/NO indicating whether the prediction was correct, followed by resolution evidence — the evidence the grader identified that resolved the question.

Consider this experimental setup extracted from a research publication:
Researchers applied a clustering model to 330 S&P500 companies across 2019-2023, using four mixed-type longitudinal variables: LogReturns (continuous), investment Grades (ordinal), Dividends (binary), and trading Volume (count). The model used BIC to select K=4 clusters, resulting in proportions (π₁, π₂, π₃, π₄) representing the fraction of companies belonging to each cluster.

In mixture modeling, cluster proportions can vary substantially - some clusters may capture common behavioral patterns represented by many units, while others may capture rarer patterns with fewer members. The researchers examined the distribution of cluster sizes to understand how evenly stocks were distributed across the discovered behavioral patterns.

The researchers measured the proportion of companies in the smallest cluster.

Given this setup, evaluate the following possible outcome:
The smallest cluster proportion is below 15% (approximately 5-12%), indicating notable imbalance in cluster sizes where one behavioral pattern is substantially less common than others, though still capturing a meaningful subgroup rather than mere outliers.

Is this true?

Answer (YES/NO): YES